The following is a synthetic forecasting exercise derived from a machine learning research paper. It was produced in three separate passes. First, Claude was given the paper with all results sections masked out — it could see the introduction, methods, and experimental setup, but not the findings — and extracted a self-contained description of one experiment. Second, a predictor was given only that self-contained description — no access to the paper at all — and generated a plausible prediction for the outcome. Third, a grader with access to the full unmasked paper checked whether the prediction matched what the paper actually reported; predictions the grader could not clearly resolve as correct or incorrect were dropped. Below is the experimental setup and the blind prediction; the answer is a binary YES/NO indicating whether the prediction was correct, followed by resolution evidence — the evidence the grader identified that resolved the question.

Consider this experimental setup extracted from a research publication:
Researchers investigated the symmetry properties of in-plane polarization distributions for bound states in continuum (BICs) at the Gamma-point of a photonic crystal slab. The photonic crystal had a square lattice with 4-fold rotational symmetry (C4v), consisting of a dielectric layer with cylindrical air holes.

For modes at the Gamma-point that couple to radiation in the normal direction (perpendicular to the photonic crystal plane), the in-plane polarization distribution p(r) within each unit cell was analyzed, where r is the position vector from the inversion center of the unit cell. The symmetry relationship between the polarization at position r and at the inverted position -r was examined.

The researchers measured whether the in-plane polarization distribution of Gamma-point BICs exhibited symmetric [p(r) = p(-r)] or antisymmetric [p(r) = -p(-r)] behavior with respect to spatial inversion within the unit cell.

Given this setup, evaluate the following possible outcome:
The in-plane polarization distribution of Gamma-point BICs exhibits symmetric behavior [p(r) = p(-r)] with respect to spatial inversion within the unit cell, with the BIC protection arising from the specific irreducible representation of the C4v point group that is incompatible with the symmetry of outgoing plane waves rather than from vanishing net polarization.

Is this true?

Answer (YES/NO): NO